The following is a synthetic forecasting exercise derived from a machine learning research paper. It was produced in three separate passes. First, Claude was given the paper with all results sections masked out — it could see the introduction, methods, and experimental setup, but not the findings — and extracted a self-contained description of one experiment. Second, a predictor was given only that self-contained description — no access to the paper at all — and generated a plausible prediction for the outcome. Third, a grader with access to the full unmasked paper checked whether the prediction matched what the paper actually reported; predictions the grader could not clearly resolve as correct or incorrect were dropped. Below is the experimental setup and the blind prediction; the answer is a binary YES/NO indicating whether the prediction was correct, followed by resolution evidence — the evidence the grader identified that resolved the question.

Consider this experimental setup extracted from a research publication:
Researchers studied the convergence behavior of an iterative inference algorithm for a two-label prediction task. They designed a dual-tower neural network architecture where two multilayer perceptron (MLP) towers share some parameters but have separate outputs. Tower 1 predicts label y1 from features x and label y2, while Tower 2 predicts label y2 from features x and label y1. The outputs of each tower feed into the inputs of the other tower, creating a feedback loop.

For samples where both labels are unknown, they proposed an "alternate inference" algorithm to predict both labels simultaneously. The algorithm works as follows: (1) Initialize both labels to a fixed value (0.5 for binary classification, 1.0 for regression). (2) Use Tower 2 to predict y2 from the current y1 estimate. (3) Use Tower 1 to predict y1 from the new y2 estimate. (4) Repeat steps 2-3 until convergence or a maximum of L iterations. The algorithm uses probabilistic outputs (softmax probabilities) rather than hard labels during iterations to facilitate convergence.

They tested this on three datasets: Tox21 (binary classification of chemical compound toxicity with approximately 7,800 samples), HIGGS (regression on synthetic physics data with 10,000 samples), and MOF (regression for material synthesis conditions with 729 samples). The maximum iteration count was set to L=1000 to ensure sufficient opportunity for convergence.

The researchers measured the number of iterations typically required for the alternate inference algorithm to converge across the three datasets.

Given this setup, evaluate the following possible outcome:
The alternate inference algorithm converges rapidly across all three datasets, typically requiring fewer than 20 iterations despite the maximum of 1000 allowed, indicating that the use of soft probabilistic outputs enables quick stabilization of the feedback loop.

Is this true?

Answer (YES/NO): YES